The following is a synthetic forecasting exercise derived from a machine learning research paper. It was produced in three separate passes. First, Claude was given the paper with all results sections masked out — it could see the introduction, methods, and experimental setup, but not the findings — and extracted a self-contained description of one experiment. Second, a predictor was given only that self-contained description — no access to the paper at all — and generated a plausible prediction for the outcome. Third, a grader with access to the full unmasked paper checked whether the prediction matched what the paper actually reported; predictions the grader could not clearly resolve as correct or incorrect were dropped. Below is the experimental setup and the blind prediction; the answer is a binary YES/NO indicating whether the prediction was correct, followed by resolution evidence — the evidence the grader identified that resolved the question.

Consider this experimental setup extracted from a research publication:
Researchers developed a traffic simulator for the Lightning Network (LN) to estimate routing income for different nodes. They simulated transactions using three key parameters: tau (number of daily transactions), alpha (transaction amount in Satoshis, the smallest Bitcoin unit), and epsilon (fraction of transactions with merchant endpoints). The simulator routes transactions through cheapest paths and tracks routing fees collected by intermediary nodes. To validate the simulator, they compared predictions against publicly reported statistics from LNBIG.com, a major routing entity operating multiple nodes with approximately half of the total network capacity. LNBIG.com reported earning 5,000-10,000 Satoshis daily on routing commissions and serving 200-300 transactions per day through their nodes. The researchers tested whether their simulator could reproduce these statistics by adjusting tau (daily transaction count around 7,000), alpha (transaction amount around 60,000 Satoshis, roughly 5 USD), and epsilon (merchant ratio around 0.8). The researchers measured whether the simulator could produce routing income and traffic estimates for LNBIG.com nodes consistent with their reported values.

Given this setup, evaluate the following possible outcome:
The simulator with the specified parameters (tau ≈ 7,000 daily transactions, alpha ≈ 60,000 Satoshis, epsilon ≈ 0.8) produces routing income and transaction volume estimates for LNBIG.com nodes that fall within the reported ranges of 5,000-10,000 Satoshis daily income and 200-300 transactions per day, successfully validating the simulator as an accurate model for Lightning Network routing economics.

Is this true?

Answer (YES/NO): YES